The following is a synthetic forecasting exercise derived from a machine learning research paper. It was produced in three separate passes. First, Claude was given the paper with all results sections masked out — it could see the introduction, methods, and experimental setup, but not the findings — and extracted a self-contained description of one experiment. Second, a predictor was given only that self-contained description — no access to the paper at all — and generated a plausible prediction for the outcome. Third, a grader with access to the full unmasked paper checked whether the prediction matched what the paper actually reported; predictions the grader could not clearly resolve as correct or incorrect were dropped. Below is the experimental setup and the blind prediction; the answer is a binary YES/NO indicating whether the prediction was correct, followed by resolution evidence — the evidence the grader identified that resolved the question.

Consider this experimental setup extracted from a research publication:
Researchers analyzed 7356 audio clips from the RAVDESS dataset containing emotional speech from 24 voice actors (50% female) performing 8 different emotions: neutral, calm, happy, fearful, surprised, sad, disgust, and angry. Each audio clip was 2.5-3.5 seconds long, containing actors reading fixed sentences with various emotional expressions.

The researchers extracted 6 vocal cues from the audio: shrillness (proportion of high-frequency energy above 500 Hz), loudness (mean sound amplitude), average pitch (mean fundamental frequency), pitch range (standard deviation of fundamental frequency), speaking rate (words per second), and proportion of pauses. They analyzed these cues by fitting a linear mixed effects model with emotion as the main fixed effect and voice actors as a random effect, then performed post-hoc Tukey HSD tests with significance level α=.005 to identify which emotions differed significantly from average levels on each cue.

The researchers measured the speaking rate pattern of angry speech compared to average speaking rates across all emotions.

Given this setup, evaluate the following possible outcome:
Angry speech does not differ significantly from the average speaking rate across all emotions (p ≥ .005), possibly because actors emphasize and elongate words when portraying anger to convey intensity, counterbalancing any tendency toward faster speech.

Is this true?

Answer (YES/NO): NO